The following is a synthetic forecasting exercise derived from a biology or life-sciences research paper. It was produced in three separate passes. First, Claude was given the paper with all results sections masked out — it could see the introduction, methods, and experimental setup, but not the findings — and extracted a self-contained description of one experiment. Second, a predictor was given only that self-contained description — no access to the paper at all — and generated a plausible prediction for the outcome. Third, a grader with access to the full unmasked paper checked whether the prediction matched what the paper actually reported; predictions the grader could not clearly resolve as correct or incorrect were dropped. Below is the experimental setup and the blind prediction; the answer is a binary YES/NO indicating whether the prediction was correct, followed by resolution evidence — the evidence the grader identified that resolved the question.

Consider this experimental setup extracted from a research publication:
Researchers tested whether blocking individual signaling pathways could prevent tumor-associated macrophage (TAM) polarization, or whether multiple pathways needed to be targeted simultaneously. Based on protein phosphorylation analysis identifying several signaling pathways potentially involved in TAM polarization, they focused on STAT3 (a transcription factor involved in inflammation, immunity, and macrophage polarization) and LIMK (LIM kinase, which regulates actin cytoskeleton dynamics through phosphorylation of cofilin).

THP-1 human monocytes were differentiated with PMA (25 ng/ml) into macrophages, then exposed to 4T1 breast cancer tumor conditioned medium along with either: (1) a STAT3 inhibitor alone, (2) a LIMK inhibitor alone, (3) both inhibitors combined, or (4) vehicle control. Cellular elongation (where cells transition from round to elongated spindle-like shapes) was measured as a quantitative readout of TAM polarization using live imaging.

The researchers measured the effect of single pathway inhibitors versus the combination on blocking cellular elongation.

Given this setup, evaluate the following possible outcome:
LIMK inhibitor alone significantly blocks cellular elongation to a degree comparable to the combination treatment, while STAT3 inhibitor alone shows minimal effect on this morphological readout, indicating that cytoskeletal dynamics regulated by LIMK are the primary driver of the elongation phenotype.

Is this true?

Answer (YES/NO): NO